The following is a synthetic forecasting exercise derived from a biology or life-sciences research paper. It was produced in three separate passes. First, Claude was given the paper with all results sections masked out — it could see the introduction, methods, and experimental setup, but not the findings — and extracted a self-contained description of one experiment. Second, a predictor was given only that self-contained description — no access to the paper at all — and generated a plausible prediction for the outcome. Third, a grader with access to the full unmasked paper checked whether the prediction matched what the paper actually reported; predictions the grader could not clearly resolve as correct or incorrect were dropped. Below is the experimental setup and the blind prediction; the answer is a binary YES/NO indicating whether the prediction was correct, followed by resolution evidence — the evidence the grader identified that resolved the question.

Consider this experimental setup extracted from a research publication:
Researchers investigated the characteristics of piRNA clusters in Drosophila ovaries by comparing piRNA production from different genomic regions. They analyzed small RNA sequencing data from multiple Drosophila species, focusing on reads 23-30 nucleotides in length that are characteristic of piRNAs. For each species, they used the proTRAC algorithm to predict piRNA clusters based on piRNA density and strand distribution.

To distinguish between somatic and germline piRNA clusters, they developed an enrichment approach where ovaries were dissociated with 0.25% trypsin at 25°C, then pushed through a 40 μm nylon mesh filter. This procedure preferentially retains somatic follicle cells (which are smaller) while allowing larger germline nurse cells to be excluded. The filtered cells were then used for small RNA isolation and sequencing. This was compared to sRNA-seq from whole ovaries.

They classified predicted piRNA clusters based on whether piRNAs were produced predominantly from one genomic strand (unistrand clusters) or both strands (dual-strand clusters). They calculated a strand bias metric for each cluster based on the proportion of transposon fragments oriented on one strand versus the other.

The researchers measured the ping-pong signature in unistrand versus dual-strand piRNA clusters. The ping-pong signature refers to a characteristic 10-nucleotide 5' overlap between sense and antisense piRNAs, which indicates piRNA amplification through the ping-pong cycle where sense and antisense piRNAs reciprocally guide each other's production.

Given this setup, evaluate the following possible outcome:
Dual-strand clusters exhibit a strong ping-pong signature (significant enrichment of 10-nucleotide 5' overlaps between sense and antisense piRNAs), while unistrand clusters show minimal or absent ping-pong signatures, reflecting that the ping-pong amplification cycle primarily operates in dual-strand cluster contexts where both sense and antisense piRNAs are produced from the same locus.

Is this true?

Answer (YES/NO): YES